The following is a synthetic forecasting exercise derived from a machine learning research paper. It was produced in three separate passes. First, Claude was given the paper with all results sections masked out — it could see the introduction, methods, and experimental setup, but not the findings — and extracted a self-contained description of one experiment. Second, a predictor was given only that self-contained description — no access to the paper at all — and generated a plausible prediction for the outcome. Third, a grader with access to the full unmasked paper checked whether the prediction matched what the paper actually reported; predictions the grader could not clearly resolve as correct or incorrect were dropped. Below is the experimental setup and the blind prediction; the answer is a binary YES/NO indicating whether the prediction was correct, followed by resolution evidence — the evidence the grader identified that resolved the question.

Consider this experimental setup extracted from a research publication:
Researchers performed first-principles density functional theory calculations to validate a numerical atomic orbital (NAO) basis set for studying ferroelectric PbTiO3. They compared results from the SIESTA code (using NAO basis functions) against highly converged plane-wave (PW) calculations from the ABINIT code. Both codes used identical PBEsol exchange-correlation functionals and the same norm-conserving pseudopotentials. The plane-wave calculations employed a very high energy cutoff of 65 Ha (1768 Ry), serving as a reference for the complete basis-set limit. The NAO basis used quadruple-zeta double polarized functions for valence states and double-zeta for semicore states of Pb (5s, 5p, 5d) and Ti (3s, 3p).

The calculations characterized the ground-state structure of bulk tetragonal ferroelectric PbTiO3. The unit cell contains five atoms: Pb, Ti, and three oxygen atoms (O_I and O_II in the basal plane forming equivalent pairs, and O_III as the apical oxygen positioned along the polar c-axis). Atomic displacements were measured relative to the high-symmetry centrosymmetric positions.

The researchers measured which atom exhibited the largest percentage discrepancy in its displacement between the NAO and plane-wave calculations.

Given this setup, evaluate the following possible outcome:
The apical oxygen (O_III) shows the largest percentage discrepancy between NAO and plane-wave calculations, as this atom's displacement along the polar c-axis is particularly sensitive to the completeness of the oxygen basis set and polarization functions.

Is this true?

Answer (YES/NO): YES